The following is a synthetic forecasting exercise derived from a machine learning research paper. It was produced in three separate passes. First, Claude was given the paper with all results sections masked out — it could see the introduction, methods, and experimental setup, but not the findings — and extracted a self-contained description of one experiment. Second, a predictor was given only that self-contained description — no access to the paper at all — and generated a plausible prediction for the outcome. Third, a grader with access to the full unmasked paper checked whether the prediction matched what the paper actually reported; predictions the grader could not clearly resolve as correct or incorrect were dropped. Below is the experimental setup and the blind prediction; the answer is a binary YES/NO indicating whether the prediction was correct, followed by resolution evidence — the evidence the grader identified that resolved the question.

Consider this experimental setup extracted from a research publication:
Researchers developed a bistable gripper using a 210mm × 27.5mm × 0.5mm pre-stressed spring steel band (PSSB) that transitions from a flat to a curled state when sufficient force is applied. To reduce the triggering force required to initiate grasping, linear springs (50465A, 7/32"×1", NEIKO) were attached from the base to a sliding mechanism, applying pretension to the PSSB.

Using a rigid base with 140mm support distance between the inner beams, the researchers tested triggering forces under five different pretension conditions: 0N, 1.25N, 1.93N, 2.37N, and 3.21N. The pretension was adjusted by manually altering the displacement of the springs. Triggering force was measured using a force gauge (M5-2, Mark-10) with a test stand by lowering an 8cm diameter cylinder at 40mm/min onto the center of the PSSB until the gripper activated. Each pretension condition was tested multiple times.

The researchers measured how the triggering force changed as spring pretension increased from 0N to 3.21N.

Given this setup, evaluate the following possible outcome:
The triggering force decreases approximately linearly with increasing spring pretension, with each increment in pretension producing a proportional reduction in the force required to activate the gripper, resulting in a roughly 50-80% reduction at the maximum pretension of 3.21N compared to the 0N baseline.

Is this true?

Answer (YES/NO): NO